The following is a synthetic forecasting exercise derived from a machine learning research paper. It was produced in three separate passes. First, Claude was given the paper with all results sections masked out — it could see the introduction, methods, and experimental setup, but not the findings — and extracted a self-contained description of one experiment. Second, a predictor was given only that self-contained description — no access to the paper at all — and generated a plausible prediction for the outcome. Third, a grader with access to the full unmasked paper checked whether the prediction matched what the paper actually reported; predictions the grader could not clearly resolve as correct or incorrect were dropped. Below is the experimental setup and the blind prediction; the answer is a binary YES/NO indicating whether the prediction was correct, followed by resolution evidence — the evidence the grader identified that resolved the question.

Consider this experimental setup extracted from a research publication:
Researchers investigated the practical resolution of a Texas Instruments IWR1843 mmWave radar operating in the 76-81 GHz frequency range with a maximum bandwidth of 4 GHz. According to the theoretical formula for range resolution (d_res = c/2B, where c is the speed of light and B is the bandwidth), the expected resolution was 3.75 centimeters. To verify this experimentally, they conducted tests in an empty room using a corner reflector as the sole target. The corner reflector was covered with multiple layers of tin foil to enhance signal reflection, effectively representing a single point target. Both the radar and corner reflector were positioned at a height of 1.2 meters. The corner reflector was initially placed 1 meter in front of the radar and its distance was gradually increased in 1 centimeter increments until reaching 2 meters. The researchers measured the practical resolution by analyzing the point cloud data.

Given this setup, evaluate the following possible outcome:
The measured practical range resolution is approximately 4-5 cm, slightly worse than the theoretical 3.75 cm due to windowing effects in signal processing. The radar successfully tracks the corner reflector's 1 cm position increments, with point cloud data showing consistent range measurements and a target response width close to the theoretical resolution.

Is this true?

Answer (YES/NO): YES